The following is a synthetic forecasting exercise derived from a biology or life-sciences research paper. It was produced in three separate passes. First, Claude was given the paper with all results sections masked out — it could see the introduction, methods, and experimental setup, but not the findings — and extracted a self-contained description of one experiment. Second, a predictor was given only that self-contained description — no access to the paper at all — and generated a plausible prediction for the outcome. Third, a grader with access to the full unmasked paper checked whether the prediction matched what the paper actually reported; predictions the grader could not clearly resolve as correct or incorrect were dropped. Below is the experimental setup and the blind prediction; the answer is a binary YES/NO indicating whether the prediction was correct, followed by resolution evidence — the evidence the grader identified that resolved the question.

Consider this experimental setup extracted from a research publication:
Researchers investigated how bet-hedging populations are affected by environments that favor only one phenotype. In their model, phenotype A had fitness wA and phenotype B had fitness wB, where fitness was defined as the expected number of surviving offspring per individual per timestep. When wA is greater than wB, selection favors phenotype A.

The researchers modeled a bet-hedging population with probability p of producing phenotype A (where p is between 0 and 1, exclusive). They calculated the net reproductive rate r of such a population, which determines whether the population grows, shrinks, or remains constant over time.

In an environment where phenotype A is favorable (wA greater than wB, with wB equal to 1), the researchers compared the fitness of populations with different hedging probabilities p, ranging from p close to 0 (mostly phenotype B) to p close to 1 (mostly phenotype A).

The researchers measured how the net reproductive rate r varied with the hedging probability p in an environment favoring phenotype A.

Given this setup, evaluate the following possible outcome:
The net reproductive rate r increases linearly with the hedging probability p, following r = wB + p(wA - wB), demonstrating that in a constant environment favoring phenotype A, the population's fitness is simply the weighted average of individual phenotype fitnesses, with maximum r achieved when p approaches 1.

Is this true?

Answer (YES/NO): YES